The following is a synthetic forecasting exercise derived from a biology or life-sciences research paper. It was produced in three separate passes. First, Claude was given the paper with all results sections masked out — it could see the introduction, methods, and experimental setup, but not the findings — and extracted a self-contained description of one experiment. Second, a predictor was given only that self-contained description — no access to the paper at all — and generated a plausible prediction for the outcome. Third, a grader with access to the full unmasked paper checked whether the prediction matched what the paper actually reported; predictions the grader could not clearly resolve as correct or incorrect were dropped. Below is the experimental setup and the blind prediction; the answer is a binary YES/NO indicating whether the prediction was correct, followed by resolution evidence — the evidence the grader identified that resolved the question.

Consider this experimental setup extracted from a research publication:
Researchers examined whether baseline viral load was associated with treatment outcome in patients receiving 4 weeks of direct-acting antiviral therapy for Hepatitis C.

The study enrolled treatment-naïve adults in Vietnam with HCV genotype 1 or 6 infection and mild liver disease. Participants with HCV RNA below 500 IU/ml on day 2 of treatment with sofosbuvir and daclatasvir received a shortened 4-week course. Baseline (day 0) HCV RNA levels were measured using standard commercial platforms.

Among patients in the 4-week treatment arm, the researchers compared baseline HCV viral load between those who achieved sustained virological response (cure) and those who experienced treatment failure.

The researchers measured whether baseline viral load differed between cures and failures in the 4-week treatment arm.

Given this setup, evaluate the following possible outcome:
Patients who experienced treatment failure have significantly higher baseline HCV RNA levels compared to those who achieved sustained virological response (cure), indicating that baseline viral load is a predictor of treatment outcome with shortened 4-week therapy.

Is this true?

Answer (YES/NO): NO